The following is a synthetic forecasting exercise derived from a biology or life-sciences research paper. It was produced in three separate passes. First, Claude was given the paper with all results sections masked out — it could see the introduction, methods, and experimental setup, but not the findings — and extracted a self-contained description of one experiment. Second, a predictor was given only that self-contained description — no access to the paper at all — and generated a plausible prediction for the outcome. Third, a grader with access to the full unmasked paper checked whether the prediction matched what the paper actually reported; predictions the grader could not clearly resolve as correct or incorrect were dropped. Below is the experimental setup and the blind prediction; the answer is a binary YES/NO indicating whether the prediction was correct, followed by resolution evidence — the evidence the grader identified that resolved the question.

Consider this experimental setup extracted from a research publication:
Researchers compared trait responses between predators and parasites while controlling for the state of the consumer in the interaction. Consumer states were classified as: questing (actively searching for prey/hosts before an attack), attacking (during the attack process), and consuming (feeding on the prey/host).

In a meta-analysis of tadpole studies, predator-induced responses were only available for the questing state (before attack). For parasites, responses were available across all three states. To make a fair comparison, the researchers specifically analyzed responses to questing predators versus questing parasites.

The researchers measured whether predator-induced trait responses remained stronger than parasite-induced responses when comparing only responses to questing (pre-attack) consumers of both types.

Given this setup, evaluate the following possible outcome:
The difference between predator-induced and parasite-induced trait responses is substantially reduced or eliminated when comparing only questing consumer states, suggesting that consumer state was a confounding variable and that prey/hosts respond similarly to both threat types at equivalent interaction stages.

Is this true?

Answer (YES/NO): NO